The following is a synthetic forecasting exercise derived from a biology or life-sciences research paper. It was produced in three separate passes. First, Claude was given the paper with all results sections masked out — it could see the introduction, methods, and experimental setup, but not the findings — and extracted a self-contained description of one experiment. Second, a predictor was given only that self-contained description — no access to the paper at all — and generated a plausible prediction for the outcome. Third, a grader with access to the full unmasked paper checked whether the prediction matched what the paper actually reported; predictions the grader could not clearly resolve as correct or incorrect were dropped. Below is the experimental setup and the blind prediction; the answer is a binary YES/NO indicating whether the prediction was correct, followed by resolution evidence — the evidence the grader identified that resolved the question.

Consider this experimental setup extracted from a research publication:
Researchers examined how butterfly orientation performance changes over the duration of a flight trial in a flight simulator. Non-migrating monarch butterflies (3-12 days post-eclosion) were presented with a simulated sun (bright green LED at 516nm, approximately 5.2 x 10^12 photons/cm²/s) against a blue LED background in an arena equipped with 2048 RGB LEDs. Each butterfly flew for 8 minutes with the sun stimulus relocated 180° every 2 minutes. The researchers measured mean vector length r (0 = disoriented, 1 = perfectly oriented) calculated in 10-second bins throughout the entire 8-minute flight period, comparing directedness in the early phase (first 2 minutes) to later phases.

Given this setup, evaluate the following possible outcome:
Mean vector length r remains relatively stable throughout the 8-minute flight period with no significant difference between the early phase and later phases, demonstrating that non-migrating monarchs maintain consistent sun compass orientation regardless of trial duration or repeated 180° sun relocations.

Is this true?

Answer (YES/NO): NO